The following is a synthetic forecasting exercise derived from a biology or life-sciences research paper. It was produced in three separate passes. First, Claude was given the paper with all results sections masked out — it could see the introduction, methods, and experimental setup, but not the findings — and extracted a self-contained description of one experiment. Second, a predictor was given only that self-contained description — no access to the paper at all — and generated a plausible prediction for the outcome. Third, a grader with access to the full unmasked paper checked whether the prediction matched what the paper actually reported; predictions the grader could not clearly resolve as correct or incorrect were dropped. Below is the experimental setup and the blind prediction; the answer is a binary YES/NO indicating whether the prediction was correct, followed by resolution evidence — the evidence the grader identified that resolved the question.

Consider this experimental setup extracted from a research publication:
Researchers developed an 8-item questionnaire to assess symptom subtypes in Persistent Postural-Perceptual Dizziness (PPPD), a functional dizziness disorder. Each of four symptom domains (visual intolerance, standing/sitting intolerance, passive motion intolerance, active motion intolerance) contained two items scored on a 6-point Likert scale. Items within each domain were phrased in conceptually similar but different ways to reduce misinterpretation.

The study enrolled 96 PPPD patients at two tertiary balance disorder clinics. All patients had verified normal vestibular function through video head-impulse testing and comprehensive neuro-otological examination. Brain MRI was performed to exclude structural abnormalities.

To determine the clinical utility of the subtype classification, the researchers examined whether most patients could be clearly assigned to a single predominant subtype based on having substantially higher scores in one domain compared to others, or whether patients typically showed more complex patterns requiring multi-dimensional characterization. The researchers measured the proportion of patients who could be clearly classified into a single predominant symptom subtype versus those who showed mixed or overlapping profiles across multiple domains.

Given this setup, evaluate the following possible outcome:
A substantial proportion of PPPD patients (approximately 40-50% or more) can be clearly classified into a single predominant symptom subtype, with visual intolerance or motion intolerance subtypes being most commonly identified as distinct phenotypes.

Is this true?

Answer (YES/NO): YES